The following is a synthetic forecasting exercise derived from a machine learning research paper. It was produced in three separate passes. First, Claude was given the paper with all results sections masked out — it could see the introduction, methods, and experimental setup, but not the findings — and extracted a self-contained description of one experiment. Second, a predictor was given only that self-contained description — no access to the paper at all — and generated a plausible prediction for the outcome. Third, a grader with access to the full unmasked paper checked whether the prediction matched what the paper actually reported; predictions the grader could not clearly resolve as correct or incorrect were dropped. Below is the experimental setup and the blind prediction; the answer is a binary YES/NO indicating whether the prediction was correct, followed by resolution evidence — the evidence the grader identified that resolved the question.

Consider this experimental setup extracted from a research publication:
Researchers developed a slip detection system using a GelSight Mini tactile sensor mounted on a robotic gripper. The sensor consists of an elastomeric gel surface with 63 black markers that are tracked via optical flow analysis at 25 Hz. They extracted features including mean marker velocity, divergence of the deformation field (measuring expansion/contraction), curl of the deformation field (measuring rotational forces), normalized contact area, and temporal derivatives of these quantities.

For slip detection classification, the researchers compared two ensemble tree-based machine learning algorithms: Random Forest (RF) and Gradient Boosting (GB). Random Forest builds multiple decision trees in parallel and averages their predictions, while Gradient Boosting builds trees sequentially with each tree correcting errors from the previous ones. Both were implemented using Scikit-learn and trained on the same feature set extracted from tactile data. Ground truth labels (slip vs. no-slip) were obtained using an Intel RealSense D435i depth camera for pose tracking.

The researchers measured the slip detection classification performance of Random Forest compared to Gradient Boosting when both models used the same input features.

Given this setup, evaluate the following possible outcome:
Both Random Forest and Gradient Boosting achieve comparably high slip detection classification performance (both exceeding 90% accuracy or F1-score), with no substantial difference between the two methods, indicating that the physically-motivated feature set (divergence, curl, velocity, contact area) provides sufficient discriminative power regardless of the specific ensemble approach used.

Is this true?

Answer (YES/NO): NO